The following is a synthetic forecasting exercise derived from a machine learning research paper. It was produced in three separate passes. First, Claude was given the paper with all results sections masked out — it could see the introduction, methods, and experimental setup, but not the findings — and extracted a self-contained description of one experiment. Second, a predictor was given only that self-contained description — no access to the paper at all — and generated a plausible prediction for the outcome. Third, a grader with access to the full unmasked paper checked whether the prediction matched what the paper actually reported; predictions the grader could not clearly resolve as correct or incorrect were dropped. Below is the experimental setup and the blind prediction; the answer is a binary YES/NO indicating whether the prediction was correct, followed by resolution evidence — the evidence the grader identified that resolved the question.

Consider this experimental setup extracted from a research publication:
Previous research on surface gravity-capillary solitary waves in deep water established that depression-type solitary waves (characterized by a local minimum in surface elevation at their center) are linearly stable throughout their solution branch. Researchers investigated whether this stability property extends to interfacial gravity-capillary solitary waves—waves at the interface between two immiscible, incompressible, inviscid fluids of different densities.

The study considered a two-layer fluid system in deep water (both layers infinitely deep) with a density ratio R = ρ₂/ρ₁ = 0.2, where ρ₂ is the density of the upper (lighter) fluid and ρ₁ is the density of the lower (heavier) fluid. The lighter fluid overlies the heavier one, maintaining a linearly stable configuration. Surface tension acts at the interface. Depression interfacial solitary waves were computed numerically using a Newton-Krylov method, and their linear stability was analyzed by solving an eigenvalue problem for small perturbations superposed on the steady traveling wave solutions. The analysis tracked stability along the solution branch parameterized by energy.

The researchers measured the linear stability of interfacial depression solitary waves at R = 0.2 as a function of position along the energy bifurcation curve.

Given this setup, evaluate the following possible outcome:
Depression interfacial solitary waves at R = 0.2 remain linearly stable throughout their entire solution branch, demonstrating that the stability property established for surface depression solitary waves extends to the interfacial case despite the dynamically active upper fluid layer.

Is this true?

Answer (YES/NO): NO